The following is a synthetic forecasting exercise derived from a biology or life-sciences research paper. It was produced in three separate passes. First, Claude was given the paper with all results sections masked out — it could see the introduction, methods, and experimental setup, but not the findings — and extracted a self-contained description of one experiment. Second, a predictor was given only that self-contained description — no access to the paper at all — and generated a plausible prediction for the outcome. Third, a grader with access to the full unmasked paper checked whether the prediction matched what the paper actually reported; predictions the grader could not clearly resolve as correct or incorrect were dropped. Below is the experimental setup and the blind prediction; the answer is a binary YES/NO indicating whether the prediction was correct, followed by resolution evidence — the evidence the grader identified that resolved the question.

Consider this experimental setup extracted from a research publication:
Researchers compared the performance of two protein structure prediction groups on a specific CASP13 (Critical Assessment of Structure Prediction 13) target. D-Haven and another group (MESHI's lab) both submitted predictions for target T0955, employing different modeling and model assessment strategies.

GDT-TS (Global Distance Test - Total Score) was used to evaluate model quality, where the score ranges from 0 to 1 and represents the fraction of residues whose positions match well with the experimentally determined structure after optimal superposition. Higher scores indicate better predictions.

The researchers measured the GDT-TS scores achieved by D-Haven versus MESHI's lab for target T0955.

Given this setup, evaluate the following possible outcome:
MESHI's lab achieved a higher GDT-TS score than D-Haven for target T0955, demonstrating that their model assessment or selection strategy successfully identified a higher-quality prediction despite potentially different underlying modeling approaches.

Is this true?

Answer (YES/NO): YES